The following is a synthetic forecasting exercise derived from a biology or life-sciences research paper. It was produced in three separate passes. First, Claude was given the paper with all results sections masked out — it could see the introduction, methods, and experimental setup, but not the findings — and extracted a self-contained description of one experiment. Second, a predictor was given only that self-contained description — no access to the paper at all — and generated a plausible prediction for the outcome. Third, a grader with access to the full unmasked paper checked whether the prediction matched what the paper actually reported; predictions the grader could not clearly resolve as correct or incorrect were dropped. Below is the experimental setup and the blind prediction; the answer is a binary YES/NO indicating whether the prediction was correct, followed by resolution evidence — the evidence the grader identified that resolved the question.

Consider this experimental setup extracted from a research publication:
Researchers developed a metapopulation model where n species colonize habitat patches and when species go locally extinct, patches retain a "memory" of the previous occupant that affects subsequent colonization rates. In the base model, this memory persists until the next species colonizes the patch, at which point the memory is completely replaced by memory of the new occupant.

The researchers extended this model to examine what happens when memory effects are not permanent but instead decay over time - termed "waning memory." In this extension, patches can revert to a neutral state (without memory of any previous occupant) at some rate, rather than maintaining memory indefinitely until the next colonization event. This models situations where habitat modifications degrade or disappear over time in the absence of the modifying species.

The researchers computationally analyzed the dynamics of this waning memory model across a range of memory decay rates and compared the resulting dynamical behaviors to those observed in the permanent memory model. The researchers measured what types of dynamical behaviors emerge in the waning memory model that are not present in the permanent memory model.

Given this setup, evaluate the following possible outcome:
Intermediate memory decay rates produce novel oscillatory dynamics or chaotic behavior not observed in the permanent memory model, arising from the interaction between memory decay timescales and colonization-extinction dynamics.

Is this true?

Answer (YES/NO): NO